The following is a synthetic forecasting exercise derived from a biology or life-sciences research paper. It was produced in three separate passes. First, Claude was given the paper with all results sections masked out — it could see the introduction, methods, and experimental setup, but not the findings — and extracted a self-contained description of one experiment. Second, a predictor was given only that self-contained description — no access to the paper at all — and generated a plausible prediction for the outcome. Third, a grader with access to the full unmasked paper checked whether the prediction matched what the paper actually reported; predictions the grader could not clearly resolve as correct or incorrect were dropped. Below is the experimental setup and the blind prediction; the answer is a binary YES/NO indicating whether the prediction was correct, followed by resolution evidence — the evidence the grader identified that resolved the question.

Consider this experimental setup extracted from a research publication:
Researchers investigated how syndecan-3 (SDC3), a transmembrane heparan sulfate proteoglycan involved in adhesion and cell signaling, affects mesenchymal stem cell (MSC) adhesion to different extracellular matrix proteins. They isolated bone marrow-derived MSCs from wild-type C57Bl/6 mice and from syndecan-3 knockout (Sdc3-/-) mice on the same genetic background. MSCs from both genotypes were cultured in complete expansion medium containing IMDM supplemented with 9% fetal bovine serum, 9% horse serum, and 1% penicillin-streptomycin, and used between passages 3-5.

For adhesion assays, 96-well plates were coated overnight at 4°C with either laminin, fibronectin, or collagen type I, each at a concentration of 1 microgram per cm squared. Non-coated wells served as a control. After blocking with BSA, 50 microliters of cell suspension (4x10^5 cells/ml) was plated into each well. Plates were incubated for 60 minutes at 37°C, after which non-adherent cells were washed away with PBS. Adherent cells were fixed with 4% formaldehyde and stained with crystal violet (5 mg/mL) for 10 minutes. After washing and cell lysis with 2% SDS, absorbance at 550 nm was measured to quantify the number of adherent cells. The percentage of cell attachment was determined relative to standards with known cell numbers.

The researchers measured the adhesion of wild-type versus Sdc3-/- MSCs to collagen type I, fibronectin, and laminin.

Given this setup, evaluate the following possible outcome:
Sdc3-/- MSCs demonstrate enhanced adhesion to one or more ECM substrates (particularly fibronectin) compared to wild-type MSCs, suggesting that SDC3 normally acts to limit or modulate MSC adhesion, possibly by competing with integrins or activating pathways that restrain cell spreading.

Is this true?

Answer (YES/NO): NO